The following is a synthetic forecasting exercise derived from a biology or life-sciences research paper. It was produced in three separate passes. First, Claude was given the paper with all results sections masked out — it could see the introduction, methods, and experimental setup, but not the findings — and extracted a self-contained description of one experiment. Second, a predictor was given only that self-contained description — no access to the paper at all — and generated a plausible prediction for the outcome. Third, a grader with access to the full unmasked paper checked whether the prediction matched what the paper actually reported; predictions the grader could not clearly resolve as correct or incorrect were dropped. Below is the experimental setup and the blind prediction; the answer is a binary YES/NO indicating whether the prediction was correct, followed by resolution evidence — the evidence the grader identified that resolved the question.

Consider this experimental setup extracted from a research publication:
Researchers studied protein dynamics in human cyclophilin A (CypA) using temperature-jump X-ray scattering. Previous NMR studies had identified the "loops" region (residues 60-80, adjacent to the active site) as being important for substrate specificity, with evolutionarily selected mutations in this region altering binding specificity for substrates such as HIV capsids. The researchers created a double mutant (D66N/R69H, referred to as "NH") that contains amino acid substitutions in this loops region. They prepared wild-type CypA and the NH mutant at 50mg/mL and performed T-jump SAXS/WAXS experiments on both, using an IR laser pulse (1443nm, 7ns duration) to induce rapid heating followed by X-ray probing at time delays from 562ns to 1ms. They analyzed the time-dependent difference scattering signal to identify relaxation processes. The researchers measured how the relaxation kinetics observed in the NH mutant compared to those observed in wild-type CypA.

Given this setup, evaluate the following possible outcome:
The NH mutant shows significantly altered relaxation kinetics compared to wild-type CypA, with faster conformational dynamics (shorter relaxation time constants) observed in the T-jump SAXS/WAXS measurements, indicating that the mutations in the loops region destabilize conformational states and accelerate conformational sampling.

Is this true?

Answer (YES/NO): NO